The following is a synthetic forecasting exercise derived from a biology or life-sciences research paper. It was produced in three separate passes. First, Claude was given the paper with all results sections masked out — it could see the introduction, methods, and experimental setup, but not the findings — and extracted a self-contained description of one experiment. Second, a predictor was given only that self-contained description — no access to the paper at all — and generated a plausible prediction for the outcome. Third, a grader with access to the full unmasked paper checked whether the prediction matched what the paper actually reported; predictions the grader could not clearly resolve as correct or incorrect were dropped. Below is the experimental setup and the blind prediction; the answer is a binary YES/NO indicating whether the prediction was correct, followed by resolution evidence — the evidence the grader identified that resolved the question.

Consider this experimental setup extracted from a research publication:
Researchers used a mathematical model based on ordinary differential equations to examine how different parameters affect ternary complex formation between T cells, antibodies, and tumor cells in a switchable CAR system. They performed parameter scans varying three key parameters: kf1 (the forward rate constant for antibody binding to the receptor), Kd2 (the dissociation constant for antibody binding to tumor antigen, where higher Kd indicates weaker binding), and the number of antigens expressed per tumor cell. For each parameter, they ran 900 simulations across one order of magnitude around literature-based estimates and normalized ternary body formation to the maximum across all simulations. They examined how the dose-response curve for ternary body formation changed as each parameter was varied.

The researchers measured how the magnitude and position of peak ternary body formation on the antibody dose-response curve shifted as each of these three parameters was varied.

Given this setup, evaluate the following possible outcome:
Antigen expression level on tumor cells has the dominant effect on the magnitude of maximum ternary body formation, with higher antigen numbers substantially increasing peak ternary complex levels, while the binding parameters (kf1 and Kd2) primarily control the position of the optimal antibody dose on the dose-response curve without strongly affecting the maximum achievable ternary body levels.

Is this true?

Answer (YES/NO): NO